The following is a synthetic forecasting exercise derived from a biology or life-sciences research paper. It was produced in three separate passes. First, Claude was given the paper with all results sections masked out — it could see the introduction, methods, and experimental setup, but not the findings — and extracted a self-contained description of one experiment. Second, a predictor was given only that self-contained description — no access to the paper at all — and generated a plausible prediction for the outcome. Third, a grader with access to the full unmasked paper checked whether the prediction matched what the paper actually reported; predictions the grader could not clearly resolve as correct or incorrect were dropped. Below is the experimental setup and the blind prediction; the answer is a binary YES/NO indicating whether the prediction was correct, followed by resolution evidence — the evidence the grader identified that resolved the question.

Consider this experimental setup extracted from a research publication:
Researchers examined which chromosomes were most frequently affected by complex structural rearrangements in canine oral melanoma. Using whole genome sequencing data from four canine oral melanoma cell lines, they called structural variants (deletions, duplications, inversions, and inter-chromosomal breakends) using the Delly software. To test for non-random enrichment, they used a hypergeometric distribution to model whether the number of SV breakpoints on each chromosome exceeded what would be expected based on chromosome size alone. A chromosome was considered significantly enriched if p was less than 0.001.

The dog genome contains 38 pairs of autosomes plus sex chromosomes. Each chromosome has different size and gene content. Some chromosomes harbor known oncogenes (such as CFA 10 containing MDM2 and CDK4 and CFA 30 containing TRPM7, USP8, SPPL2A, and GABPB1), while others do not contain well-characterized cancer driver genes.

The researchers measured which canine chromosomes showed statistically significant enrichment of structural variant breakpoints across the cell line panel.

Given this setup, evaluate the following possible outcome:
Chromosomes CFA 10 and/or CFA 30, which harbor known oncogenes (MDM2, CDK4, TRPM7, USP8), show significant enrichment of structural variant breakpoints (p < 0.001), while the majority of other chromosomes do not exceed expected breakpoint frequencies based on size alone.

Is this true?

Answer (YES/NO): YES